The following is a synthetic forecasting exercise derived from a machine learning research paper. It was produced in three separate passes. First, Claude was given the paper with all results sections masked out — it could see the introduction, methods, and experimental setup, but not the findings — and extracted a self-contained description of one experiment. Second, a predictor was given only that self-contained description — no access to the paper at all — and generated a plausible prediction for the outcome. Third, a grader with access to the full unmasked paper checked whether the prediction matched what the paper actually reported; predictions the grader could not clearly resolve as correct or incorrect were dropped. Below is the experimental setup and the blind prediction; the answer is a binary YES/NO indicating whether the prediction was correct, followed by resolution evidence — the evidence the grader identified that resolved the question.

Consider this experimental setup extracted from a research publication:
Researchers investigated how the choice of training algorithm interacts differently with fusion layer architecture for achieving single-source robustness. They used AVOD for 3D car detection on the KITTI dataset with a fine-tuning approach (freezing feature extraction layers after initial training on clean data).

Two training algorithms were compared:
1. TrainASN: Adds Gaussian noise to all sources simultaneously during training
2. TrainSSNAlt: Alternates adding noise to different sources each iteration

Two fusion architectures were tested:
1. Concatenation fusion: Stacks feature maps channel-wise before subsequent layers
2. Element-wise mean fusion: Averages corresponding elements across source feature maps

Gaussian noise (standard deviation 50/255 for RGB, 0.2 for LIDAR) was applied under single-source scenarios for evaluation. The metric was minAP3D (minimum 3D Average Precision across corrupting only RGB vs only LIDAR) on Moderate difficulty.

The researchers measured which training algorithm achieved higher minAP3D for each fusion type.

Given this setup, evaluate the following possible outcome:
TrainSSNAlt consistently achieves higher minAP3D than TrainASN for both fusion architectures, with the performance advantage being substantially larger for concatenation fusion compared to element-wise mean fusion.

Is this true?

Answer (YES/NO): NO